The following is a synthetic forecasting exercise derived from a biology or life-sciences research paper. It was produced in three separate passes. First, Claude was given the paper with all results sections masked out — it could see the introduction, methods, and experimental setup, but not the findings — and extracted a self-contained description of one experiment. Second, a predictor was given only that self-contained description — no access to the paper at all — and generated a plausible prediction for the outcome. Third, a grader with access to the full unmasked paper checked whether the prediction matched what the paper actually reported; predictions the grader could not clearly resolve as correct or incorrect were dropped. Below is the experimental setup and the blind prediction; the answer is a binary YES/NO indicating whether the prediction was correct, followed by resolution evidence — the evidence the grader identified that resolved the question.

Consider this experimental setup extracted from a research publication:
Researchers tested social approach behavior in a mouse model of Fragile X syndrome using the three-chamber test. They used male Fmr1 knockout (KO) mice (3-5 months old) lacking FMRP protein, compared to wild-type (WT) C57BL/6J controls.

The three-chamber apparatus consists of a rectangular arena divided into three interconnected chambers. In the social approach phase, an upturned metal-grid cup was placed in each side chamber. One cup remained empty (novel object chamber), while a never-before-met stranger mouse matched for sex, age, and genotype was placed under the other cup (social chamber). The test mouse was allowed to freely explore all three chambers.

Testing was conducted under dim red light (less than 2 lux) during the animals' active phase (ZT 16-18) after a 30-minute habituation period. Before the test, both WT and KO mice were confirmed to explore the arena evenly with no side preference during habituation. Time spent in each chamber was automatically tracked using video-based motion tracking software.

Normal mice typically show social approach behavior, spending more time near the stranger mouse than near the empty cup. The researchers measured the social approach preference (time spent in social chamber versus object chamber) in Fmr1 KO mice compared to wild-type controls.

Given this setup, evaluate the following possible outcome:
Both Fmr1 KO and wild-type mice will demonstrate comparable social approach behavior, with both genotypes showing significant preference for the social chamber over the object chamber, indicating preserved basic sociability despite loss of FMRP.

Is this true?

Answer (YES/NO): NO